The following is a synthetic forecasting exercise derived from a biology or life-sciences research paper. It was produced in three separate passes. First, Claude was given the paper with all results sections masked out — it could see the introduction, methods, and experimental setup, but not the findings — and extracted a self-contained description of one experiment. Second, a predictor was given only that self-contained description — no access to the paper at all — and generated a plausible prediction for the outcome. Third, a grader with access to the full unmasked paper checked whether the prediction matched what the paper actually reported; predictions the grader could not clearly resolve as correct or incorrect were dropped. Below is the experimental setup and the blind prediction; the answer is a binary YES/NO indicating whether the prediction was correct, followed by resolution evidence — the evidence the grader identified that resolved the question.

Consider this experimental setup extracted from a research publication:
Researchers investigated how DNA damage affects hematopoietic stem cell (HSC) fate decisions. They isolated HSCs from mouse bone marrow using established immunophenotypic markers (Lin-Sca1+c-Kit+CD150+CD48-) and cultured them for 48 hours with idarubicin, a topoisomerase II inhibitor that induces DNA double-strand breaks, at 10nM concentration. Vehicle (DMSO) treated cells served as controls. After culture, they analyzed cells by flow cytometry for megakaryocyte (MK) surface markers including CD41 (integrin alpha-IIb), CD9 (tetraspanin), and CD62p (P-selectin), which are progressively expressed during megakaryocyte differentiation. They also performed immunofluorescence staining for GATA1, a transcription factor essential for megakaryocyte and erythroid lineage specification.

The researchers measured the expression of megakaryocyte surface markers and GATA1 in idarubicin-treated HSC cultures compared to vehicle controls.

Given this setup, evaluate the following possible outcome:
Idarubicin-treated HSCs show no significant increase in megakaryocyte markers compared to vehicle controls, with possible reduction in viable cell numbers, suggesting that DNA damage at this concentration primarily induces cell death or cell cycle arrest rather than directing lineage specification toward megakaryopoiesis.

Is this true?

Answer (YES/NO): NO